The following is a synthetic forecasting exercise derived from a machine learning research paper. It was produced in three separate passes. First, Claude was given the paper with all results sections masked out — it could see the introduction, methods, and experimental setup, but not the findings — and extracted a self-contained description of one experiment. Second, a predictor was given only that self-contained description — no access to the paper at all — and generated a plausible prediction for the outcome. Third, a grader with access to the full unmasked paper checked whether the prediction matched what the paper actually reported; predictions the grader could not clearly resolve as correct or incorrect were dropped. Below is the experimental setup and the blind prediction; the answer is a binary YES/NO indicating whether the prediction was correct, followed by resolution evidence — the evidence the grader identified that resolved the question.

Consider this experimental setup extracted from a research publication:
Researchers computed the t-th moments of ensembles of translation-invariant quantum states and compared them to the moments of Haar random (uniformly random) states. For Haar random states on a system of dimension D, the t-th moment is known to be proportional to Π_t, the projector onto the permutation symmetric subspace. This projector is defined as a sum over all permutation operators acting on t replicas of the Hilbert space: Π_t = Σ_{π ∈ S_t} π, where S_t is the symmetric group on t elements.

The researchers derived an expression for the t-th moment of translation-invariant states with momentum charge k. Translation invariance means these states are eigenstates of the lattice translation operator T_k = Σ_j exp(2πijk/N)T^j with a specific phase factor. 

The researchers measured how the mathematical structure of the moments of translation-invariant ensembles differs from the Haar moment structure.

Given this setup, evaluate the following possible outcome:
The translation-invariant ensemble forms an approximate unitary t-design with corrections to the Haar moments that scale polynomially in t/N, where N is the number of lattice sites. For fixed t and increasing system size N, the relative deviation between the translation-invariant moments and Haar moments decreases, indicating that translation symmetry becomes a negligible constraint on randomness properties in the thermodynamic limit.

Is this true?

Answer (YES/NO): NO